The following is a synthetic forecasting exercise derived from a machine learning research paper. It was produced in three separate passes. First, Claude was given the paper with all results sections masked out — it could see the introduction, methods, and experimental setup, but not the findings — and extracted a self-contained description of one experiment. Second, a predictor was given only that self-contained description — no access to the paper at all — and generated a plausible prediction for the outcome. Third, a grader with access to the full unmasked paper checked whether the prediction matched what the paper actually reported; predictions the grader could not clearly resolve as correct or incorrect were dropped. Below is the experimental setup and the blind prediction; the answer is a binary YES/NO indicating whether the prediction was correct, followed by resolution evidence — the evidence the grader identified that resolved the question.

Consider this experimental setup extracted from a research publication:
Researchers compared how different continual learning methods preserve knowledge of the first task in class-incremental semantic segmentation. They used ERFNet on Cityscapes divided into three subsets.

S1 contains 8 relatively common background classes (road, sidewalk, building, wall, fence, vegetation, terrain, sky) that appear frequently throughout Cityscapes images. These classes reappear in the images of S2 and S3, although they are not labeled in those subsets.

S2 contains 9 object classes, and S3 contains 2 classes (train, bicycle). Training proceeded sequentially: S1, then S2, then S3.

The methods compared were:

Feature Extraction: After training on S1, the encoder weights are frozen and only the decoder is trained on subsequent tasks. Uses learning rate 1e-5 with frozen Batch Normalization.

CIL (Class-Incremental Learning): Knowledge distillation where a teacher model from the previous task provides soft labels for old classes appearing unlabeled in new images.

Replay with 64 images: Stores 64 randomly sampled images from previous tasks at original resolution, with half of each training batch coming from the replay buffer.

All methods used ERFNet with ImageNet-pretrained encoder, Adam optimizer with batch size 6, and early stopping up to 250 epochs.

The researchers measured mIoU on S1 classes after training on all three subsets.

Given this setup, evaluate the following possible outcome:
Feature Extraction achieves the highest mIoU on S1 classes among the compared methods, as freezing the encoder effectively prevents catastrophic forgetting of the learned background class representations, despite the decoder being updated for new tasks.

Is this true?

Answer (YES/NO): YES